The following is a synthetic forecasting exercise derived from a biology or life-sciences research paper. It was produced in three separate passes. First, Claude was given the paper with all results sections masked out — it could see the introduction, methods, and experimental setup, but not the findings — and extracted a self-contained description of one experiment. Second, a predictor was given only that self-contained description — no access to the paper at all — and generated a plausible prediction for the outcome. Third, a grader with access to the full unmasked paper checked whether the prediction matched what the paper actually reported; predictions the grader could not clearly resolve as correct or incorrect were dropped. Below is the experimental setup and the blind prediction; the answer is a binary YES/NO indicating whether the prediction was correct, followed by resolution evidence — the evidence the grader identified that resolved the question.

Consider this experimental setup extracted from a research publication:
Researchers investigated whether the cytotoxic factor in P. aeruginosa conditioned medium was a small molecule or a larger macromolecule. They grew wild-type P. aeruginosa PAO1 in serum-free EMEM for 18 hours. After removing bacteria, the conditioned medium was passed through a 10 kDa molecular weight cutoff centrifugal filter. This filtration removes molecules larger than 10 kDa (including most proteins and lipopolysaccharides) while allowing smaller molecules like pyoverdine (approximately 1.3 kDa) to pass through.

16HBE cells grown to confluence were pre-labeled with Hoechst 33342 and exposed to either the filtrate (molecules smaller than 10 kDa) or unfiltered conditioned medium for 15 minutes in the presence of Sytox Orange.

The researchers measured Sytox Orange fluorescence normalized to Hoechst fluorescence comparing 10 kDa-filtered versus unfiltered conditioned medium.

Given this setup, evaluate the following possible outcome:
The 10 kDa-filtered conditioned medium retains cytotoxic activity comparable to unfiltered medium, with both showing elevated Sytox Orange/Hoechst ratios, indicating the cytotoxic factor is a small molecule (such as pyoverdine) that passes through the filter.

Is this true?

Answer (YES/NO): NO